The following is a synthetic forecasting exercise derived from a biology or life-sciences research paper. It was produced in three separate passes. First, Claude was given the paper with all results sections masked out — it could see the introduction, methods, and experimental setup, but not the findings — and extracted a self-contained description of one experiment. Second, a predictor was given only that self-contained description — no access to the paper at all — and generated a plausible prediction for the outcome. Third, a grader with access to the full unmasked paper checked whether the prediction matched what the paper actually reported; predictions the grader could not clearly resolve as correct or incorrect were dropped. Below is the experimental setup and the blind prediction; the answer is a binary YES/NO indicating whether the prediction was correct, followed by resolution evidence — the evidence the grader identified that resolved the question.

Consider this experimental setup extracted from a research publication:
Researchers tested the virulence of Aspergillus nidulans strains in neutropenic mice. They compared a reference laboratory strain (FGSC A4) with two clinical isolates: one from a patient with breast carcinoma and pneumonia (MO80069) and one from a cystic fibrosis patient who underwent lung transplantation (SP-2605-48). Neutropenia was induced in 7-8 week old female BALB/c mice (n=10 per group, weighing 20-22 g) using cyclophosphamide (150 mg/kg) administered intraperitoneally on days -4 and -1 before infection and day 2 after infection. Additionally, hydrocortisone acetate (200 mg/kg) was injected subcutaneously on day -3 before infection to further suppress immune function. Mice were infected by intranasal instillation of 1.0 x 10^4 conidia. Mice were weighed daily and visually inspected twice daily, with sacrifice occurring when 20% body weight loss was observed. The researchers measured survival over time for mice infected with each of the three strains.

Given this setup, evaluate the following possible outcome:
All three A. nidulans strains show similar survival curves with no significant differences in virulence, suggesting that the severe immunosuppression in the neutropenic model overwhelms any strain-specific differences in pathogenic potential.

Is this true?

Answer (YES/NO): NO